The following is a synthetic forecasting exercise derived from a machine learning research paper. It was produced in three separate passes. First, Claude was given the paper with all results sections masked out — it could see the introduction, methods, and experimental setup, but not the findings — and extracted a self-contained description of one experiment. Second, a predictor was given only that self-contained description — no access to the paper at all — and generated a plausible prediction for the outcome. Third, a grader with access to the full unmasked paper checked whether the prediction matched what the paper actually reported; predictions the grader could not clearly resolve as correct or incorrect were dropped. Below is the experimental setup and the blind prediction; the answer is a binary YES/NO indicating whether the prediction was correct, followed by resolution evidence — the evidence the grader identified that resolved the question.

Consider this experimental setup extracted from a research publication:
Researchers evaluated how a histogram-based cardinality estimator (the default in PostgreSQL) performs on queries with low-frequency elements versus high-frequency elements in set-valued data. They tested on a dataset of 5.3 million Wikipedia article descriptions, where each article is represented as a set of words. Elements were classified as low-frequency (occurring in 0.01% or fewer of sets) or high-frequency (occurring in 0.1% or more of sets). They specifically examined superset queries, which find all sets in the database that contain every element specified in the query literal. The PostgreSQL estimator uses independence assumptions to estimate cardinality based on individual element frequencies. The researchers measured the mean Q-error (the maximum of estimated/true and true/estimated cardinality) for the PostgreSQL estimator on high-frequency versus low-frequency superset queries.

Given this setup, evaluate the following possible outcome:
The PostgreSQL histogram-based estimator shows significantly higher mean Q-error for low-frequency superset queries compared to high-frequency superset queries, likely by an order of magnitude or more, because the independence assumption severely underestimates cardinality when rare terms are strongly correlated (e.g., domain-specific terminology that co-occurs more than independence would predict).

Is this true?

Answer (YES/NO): NO